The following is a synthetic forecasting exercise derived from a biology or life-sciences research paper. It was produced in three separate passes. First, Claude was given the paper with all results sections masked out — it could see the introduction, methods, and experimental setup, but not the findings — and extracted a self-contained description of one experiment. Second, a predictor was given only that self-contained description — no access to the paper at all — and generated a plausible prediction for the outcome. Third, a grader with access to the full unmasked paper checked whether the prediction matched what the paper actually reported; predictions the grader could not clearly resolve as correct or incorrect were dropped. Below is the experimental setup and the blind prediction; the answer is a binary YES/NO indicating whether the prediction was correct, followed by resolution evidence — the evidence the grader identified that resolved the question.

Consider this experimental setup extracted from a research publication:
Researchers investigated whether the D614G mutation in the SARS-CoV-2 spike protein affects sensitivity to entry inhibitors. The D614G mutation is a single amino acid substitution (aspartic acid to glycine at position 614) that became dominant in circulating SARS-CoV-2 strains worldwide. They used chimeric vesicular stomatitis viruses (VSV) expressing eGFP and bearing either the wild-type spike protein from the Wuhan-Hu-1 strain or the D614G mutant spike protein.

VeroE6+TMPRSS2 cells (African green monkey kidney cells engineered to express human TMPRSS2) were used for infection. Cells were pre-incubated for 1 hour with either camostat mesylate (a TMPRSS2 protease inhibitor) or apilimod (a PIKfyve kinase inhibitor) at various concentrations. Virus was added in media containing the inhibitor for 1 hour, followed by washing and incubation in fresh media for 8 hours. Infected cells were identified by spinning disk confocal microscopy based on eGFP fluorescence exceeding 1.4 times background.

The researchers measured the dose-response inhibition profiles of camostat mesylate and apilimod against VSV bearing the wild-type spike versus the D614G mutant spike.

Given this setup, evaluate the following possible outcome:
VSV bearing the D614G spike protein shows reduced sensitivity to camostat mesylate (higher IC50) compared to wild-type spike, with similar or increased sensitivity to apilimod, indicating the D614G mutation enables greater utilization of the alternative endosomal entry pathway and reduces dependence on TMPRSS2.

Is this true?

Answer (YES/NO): NO